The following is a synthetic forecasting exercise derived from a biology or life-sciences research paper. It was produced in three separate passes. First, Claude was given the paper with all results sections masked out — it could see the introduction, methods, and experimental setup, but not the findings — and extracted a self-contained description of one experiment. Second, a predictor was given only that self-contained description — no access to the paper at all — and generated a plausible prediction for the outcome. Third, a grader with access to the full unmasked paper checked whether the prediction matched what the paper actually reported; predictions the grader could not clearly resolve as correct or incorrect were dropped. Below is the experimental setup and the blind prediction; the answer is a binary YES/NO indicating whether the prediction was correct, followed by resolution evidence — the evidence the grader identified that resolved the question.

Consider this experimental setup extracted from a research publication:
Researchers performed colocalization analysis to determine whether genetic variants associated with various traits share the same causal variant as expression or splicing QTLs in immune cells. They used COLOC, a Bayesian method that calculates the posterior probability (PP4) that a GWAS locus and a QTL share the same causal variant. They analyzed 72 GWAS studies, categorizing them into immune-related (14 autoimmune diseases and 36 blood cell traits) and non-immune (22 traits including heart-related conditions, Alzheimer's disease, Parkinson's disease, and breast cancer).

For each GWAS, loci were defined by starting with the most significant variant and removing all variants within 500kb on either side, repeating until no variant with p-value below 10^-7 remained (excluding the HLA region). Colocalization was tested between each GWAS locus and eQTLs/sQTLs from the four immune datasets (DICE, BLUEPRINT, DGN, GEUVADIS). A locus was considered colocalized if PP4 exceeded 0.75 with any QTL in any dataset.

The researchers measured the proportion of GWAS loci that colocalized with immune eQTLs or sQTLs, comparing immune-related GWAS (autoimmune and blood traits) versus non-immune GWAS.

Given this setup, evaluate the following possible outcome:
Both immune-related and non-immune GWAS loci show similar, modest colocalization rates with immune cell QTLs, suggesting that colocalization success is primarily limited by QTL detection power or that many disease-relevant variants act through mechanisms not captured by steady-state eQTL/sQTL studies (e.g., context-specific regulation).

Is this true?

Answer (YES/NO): NO